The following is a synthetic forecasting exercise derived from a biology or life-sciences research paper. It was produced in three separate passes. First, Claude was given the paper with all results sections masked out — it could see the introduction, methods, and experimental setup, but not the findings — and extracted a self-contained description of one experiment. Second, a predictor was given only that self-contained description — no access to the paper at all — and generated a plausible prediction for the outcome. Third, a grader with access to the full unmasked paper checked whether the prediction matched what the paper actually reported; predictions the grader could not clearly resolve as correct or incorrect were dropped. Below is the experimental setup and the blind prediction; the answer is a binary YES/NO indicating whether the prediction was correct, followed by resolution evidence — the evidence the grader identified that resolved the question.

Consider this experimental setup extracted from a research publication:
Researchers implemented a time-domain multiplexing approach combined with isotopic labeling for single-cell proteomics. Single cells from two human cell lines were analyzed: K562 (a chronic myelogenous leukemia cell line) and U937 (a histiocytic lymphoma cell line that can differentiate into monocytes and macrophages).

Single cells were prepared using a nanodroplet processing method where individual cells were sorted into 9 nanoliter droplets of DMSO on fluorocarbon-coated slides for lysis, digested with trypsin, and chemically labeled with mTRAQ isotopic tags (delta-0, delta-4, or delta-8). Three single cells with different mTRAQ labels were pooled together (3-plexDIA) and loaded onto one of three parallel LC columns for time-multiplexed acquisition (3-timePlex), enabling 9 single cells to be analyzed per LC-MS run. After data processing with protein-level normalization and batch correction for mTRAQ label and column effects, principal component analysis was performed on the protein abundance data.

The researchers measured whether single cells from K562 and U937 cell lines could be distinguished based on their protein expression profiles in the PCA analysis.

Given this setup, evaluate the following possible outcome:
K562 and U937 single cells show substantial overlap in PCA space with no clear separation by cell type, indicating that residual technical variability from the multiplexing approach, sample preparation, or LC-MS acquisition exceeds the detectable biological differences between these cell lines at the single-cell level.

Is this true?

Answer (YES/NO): NO